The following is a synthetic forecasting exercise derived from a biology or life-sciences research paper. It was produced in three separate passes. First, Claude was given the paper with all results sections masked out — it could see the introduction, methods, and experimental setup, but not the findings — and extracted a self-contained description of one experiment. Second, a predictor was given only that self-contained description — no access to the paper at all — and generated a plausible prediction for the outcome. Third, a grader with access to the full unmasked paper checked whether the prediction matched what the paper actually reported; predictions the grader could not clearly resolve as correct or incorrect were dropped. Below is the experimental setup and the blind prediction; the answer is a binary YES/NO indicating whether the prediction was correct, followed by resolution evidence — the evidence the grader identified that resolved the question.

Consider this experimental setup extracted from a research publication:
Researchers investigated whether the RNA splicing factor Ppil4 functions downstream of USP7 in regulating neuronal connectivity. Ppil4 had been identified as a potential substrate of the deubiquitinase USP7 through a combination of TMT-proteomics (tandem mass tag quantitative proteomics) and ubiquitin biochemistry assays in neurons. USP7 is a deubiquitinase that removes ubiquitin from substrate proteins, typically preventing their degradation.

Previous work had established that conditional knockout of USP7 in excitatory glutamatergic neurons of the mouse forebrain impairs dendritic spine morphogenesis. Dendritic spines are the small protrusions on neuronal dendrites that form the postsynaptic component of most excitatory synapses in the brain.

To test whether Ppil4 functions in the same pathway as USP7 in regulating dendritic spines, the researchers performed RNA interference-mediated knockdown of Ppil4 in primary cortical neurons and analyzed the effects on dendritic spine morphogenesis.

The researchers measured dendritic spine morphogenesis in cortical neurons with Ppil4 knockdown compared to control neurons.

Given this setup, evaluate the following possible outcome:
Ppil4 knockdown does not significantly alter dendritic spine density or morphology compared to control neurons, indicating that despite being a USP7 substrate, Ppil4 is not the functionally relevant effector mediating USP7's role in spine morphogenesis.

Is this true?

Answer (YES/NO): NO